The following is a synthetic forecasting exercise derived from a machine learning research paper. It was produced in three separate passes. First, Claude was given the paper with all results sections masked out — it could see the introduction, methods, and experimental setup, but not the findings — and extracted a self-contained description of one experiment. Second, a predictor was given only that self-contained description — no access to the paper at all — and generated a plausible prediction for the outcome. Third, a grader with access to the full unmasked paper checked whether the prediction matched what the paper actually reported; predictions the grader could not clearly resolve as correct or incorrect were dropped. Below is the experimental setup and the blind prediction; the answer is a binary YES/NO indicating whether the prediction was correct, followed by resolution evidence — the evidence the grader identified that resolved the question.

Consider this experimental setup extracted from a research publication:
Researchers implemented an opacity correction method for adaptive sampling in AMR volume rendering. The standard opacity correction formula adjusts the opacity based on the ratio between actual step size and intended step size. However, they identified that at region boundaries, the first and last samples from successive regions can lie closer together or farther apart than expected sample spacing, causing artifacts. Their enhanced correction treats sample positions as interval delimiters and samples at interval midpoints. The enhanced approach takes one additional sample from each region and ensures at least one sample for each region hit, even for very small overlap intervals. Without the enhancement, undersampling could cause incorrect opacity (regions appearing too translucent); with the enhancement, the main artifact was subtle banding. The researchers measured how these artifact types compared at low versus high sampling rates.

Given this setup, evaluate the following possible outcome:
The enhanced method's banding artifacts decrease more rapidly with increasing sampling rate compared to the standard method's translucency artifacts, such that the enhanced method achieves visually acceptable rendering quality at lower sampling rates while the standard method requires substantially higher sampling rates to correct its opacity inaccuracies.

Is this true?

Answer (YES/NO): YES